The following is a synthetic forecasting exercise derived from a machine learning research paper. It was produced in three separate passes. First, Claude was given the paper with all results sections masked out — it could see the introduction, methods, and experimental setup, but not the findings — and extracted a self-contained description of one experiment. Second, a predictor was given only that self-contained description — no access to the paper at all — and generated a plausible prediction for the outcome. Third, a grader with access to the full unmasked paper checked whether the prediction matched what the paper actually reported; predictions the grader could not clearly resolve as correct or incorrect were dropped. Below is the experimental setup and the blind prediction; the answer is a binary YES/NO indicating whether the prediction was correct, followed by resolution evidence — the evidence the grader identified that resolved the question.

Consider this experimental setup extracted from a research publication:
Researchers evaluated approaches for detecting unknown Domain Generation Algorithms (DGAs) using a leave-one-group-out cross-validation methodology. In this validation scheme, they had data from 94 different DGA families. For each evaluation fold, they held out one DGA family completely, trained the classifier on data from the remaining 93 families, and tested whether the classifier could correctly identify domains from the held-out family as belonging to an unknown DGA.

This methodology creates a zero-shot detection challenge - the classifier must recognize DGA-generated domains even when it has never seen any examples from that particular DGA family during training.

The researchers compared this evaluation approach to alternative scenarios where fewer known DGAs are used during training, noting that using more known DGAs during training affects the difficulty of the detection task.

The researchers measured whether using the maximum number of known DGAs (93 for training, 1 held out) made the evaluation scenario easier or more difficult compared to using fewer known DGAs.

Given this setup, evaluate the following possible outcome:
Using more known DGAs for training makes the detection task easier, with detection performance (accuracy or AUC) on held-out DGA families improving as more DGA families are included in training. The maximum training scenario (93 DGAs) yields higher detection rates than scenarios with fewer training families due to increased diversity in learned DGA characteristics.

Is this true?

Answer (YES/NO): NO